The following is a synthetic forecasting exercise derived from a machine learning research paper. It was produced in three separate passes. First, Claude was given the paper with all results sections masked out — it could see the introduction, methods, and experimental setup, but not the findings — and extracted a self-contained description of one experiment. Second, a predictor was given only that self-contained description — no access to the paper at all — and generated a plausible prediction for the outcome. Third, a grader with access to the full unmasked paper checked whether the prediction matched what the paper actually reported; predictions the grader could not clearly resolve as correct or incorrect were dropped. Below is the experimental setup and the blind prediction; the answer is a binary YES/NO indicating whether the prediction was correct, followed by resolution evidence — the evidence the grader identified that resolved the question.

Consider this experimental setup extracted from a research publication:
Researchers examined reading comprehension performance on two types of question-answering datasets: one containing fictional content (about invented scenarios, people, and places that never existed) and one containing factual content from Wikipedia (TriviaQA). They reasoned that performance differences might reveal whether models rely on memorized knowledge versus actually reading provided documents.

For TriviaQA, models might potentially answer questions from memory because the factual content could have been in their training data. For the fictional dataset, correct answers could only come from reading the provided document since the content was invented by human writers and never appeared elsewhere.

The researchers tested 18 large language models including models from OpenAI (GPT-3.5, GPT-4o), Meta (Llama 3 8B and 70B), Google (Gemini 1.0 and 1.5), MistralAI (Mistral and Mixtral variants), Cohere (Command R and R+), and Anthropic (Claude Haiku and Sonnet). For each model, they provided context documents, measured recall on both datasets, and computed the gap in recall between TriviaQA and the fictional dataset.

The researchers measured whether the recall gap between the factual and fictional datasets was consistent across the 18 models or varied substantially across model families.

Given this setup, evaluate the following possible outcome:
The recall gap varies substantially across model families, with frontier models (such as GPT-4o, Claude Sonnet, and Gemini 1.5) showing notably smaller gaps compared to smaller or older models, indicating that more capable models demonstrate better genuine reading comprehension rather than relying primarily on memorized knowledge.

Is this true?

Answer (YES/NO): NO